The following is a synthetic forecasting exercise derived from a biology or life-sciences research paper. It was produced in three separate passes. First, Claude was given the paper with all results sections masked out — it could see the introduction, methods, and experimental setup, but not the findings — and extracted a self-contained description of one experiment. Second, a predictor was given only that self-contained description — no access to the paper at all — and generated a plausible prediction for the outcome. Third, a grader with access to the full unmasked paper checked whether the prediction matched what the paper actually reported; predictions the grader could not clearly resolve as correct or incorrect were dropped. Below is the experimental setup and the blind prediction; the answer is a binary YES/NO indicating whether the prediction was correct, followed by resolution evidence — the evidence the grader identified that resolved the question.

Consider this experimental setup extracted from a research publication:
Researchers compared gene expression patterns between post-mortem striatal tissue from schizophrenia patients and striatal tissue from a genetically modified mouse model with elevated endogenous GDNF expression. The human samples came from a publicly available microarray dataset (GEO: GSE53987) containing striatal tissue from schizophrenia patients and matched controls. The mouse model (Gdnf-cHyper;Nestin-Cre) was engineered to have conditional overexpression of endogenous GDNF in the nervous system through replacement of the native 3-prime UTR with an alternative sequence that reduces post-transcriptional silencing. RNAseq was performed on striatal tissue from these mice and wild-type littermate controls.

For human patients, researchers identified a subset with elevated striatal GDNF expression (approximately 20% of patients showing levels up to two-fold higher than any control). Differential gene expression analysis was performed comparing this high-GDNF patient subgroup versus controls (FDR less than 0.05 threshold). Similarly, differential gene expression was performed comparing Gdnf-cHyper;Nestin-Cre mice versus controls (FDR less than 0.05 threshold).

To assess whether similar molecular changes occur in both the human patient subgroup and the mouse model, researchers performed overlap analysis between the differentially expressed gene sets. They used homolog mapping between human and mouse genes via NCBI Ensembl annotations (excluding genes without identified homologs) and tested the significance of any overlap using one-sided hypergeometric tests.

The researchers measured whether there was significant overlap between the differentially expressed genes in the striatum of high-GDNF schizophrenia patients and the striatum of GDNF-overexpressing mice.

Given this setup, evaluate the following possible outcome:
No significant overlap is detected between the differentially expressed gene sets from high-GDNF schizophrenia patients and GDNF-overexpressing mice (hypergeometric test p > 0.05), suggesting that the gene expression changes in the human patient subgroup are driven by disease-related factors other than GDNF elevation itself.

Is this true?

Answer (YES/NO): NO